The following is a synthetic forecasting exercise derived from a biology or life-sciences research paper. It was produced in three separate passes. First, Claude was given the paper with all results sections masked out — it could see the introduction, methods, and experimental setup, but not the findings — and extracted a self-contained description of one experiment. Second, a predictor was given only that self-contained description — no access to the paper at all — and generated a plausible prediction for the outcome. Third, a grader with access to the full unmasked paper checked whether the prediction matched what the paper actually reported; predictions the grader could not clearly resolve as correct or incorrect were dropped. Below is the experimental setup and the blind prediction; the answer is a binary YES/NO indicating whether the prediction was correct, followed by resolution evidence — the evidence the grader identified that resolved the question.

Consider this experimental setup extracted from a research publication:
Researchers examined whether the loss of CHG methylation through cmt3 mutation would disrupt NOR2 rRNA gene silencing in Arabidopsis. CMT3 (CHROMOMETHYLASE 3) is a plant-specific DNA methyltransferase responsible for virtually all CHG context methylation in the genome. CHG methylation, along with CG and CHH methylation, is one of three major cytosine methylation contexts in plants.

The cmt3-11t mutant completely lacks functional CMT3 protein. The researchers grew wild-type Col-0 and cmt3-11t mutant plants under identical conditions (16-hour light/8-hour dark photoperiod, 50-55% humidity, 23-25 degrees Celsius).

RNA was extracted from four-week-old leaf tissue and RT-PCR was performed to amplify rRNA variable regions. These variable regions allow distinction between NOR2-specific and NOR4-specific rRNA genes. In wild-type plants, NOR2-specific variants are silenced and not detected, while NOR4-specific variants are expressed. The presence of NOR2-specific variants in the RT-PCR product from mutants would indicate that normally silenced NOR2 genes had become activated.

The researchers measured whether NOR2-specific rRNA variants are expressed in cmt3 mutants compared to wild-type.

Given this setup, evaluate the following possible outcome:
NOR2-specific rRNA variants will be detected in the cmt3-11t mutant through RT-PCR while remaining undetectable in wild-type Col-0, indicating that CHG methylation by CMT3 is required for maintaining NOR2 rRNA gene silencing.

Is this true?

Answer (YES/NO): NO